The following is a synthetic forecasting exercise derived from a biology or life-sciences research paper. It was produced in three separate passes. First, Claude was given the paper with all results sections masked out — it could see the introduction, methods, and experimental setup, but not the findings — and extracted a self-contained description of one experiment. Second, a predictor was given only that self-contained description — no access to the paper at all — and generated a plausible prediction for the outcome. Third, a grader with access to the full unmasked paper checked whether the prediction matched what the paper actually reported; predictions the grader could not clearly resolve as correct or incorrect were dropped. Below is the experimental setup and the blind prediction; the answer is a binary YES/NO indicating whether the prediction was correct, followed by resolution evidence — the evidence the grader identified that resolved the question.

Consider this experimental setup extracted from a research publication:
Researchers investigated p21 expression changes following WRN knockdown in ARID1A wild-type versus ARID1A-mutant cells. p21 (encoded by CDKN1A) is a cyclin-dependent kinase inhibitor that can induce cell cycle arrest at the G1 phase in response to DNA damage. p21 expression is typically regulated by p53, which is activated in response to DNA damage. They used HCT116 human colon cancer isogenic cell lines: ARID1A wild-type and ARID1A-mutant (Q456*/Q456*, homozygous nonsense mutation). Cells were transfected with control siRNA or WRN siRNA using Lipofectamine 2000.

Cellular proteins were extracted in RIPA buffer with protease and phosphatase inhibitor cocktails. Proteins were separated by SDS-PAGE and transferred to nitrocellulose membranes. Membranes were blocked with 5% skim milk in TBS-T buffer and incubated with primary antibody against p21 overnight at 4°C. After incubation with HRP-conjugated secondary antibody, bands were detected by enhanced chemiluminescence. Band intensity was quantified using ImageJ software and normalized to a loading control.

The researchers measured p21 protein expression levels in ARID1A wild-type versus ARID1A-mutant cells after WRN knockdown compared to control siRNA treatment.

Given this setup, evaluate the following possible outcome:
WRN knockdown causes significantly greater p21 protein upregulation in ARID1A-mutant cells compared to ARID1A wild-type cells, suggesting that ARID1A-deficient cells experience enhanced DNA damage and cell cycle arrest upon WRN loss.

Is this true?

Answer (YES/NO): YES